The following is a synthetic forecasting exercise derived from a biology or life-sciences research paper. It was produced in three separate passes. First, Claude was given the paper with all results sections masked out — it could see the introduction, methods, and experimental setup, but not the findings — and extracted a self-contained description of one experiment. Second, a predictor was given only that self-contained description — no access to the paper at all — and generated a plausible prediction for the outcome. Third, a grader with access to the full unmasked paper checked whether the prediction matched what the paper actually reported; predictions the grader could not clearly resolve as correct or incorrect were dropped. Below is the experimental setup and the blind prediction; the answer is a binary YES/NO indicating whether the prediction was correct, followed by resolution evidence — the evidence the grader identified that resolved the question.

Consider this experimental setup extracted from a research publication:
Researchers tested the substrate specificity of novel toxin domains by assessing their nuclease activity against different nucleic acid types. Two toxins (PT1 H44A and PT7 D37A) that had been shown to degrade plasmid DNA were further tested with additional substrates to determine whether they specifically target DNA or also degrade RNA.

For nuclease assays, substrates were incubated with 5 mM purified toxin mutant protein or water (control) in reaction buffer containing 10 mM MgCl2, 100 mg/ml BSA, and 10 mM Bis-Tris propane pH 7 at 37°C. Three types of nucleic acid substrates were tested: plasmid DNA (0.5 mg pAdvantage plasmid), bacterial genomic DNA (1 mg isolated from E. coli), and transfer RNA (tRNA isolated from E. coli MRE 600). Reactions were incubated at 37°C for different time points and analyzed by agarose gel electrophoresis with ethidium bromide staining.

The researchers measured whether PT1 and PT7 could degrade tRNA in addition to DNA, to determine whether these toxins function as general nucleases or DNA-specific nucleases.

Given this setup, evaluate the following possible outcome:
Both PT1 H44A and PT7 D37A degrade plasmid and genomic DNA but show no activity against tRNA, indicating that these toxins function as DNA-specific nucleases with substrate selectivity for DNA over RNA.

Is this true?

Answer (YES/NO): YES